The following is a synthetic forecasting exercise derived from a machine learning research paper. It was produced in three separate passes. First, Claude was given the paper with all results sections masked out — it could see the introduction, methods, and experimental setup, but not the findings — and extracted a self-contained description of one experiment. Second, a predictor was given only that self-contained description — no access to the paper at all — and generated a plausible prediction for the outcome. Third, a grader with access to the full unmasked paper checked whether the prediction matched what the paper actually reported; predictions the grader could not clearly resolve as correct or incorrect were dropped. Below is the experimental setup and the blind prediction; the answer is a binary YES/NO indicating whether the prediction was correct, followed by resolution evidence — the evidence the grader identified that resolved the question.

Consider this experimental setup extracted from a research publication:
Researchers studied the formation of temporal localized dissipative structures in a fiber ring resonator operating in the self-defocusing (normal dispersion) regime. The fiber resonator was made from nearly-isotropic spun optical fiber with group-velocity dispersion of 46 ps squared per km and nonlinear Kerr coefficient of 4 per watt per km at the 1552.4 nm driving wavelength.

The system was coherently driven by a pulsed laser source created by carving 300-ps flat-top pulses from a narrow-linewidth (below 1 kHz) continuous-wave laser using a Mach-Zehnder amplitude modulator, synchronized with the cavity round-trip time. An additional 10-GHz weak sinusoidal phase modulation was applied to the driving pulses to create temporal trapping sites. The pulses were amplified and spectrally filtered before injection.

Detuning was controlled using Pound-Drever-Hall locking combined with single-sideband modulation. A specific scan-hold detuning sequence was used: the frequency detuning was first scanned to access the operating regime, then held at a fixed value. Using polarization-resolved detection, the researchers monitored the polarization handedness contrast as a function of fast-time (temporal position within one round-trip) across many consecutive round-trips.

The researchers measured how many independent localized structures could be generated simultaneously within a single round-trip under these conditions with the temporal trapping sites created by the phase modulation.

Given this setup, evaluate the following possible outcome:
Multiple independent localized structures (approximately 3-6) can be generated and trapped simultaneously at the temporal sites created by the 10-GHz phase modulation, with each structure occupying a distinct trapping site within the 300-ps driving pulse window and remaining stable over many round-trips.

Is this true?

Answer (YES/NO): NO